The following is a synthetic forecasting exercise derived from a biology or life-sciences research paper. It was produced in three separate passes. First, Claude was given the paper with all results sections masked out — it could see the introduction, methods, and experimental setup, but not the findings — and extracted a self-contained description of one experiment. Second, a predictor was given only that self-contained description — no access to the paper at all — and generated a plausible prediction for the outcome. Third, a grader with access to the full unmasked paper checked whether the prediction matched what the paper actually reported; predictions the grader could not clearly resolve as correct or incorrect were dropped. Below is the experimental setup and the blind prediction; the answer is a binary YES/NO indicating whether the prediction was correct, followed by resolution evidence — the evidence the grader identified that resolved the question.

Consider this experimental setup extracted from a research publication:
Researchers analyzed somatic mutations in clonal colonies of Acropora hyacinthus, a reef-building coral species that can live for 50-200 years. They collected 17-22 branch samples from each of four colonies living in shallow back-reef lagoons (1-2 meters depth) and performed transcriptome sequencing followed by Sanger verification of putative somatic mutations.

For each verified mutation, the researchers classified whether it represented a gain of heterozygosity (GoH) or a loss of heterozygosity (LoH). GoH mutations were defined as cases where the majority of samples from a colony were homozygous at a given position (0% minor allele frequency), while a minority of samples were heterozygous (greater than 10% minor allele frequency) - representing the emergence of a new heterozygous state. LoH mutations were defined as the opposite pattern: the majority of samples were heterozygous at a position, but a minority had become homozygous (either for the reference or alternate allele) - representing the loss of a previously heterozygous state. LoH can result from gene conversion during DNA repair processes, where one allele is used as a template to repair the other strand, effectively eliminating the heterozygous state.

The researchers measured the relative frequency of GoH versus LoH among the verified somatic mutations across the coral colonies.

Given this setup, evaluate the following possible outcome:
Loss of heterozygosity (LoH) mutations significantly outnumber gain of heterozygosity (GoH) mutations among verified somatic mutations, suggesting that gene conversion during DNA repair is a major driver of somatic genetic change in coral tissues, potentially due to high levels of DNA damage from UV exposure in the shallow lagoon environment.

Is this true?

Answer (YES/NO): NO